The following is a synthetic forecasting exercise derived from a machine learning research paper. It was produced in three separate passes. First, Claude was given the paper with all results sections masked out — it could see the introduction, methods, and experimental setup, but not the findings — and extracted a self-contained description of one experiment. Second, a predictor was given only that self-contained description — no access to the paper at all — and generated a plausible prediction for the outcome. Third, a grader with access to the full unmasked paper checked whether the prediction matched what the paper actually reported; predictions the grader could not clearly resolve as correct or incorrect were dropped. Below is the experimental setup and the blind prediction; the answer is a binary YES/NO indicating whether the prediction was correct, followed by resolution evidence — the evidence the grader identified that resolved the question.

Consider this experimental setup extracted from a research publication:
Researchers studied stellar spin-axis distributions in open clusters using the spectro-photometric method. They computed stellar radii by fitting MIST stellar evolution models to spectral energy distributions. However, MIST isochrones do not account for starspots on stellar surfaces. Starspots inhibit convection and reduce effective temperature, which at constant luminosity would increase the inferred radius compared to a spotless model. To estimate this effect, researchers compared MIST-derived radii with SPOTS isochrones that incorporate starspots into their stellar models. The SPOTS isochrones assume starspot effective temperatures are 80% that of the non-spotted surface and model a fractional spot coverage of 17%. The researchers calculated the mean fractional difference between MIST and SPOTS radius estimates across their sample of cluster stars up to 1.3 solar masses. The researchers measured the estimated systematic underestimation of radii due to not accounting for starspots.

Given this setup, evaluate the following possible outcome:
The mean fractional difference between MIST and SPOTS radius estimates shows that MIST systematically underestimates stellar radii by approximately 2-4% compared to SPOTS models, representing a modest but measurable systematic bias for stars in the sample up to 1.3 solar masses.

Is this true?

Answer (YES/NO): NO